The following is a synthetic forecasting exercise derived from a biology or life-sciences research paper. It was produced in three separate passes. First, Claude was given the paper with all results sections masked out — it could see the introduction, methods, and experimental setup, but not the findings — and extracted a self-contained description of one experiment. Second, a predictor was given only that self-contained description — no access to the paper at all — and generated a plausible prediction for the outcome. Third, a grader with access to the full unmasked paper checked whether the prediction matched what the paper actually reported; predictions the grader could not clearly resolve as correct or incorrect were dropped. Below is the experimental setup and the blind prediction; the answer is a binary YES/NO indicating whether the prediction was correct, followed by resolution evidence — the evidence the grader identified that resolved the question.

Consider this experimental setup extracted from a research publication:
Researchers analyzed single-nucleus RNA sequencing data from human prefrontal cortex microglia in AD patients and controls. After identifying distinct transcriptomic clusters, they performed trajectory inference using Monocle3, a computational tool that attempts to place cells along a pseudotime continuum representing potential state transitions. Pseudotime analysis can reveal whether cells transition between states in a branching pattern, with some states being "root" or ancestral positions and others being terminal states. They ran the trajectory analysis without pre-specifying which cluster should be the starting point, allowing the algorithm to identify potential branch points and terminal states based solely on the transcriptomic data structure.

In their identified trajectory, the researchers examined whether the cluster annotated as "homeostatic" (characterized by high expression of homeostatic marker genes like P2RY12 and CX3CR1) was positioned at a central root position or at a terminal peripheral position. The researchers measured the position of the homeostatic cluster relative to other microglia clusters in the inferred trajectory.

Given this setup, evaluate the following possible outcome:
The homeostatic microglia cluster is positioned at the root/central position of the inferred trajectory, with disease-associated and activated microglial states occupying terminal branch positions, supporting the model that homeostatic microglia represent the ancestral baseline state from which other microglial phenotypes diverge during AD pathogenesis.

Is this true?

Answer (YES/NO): YES